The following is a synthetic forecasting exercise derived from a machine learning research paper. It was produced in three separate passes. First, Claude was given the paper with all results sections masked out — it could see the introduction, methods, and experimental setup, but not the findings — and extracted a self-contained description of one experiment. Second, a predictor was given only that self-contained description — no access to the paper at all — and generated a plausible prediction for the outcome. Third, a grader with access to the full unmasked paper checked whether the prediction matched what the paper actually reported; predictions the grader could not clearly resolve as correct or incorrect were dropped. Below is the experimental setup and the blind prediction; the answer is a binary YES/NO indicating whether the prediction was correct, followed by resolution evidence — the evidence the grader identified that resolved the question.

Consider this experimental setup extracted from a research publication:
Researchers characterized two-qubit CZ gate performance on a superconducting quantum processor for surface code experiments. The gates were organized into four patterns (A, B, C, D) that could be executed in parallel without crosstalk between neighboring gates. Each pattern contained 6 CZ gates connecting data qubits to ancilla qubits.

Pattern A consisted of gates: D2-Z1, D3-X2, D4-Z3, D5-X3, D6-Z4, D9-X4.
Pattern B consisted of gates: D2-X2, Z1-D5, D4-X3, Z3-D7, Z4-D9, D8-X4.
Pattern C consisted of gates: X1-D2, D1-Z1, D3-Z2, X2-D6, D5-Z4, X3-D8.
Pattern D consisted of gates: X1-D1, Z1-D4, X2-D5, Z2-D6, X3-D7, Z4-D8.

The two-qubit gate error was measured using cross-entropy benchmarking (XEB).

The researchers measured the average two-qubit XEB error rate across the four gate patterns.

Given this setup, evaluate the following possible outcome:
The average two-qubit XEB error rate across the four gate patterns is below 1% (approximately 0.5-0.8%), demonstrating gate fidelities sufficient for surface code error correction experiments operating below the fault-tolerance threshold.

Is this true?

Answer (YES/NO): NO